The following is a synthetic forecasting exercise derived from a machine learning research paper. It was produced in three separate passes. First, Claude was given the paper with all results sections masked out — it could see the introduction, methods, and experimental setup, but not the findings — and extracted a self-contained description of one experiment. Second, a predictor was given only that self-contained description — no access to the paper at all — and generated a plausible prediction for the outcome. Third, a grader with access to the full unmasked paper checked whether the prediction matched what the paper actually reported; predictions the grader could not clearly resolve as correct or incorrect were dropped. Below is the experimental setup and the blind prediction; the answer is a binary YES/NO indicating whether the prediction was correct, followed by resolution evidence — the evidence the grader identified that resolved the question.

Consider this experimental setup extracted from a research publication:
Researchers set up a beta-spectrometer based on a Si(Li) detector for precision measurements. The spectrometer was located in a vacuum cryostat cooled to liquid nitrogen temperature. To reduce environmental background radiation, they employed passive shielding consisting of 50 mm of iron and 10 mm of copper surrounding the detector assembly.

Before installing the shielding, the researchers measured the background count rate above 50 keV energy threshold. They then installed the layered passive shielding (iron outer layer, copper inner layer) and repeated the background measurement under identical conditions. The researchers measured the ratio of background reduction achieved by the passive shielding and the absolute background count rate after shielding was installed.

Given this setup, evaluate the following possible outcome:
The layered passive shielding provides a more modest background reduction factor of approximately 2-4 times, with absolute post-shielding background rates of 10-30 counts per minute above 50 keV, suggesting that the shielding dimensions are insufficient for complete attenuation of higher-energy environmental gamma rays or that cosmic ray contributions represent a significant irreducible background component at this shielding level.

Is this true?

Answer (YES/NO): NO